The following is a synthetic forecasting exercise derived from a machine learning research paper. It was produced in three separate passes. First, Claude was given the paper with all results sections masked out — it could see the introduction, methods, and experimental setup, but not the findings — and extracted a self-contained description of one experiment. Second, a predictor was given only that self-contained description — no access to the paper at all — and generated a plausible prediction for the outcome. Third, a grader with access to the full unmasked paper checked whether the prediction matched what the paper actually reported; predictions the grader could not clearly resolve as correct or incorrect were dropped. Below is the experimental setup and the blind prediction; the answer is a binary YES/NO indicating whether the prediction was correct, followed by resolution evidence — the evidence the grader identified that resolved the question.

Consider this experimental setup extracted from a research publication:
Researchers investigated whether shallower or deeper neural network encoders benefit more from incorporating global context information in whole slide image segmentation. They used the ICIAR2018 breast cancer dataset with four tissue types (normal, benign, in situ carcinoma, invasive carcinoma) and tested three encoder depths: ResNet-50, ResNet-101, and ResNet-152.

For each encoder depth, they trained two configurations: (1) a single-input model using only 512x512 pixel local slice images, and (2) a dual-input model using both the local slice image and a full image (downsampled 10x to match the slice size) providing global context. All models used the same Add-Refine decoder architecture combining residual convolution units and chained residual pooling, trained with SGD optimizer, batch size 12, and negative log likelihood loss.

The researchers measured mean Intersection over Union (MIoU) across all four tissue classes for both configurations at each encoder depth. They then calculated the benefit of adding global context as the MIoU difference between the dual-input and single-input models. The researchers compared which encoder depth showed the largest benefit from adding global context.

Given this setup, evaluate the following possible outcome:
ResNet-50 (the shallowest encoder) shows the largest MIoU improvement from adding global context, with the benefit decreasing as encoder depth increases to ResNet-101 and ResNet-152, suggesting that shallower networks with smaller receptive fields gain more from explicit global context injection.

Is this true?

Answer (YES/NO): NO